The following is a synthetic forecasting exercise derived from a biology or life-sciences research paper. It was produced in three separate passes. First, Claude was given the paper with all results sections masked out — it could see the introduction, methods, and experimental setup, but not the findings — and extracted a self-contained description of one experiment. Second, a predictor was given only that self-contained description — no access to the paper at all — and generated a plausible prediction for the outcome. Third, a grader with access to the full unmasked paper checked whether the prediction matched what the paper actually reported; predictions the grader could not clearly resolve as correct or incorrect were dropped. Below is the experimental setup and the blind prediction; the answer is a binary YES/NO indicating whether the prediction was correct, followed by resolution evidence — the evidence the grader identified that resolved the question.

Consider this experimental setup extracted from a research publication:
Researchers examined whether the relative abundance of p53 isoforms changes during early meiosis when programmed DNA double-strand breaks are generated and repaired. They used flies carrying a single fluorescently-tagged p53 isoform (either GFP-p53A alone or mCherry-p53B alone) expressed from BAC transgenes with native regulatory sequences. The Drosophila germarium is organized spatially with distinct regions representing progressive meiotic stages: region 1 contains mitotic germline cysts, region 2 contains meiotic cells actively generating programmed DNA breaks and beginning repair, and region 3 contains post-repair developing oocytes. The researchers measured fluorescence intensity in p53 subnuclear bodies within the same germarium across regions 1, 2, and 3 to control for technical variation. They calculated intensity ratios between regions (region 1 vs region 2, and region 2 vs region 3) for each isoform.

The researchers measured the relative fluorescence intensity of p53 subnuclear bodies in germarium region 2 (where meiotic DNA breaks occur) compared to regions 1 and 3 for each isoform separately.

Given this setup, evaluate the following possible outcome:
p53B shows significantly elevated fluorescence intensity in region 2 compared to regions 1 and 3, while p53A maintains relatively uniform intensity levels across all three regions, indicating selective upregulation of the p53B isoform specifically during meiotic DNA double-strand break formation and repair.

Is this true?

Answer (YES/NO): NO